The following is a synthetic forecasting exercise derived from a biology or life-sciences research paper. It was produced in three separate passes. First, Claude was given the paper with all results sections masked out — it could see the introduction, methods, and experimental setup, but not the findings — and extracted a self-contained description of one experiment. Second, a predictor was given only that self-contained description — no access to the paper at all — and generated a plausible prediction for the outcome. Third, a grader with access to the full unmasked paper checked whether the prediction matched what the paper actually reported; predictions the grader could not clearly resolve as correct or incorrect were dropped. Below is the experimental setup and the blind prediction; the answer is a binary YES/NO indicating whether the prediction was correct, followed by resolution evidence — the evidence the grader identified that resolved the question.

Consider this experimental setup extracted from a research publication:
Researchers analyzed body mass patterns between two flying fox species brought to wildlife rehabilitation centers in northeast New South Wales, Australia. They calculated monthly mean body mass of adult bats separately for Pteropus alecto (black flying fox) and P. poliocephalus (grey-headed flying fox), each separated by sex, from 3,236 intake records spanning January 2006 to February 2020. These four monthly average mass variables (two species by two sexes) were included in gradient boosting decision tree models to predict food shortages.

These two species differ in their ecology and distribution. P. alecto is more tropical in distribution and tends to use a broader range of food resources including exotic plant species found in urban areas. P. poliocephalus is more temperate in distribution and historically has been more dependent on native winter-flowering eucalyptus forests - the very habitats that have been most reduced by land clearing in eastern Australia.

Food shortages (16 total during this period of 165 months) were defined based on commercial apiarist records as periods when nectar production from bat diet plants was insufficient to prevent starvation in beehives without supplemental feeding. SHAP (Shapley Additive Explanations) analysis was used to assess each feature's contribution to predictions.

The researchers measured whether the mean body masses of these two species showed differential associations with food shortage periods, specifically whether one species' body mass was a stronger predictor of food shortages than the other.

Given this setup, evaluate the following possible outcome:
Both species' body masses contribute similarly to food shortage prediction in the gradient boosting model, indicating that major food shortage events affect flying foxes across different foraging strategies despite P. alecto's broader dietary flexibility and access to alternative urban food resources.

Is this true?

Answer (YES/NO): NO